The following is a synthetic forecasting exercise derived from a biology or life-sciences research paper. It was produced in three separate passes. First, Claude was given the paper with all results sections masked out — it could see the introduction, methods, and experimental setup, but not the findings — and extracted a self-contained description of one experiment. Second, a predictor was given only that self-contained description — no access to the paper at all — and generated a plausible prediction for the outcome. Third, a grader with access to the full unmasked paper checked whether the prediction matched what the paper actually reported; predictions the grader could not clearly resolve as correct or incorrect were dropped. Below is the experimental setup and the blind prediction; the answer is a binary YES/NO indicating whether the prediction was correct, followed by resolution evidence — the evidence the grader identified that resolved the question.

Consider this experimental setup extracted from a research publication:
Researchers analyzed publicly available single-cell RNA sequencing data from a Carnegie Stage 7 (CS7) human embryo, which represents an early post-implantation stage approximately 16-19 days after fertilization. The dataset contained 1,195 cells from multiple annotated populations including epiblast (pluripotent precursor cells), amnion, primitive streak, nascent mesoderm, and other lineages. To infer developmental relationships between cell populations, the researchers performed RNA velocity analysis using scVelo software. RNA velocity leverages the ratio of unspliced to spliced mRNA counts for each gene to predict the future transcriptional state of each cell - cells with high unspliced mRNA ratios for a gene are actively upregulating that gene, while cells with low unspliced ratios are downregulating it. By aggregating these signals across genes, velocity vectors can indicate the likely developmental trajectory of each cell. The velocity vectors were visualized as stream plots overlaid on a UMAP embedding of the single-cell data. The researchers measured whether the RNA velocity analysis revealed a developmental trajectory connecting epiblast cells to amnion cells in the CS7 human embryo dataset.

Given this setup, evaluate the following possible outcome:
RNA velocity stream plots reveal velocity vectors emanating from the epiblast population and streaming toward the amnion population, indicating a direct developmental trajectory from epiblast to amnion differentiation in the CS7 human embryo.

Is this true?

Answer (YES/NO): NO